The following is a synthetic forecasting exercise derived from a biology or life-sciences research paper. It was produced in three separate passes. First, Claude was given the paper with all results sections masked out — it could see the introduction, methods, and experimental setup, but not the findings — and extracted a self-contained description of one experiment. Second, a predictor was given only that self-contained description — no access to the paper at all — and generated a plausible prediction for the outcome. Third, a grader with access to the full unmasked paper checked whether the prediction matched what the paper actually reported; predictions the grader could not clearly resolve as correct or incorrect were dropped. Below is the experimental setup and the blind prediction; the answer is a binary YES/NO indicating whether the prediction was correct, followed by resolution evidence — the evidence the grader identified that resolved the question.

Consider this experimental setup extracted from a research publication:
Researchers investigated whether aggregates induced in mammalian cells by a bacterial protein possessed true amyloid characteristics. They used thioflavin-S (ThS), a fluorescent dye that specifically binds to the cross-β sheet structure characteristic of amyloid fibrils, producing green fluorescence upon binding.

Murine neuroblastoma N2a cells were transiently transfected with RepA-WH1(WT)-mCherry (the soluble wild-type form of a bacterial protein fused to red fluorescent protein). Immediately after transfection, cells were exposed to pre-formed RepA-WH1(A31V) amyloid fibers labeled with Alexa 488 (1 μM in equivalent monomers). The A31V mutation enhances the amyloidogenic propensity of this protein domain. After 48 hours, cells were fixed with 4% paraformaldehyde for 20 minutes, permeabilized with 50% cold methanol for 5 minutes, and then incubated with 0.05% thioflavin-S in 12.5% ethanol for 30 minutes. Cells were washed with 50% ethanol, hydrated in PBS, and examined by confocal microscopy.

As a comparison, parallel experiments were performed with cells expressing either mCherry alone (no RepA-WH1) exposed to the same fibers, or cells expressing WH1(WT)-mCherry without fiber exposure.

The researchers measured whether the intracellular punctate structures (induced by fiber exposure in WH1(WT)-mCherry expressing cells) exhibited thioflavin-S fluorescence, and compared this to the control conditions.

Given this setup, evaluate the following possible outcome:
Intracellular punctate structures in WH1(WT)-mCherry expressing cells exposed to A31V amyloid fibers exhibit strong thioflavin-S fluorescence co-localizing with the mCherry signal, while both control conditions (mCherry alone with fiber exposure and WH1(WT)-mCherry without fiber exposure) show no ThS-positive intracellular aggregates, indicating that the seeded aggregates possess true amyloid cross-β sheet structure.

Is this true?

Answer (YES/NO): YES